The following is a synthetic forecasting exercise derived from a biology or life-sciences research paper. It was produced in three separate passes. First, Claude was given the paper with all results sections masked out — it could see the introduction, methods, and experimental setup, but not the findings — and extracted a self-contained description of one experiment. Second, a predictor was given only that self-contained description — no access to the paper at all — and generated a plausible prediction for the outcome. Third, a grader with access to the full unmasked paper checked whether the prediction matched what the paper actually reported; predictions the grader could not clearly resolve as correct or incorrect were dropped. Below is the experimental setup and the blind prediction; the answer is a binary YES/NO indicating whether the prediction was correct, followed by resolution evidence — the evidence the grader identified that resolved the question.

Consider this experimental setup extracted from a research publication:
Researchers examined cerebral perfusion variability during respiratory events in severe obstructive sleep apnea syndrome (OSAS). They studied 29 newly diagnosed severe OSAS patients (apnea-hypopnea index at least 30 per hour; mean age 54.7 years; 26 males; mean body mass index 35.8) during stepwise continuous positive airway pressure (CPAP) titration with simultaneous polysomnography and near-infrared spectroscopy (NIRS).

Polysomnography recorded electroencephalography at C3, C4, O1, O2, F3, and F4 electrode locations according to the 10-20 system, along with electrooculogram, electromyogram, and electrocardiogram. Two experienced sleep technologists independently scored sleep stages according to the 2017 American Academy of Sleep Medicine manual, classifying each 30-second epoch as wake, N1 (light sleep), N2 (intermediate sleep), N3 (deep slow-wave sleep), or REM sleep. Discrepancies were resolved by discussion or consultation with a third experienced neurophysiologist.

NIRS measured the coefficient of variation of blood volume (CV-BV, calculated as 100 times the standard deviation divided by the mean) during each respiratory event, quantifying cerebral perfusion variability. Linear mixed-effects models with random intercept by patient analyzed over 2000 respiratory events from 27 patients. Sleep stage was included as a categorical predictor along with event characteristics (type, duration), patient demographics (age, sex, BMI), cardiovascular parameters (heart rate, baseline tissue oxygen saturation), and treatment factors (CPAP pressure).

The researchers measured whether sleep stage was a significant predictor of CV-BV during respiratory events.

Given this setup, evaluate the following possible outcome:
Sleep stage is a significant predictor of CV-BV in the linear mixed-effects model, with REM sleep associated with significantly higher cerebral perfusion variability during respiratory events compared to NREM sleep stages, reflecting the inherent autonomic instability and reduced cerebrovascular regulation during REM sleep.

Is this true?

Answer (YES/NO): NO